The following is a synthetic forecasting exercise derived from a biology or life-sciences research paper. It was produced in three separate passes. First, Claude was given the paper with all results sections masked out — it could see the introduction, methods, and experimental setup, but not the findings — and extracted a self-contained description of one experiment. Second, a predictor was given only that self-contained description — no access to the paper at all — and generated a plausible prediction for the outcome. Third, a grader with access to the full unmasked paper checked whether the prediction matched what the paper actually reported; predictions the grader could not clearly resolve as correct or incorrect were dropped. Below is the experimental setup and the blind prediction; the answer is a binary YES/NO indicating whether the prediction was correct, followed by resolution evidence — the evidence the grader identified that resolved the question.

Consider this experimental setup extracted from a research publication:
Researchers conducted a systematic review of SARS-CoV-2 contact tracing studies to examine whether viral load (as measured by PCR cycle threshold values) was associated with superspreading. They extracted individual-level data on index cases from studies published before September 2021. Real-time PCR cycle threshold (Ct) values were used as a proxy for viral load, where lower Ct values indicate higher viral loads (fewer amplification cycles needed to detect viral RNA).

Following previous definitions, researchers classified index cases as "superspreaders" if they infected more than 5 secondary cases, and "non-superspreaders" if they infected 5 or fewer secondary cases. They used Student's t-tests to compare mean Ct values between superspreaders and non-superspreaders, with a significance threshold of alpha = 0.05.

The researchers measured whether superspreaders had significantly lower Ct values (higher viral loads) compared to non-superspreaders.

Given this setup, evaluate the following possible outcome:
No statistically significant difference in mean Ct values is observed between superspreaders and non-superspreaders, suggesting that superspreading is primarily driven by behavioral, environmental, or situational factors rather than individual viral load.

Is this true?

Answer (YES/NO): YES